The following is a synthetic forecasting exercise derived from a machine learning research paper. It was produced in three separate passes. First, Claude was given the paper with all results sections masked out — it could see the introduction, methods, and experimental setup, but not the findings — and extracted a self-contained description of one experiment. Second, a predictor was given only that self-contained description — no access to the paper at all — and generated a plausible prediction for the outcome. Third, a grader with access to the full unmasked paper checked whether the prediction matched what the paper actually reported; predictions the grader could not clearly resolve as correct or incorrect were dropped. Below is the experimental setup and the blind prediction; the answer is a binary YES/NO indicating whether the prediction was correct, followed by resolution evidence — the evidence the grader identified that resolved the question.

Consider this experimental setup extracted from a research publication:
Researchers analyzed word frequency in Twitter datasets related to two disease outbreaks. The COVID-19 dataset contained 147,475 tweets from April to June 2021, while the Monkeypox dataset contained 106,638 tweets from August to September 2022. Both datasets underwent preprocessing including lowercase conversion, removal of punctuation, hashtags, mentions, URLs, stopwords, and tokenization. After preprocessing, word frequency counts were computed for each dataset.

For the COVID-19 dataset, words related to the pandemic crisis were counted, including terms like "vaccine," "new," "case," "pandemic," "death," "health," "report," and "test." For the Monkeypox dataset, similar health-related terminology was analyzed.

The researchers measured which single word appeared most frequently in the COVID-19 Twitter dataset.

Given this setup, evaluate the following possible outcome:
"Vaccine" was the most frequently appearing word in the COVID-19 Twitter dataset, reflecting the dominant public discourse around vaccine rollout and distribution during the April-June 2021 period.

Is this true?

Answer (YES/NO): YES